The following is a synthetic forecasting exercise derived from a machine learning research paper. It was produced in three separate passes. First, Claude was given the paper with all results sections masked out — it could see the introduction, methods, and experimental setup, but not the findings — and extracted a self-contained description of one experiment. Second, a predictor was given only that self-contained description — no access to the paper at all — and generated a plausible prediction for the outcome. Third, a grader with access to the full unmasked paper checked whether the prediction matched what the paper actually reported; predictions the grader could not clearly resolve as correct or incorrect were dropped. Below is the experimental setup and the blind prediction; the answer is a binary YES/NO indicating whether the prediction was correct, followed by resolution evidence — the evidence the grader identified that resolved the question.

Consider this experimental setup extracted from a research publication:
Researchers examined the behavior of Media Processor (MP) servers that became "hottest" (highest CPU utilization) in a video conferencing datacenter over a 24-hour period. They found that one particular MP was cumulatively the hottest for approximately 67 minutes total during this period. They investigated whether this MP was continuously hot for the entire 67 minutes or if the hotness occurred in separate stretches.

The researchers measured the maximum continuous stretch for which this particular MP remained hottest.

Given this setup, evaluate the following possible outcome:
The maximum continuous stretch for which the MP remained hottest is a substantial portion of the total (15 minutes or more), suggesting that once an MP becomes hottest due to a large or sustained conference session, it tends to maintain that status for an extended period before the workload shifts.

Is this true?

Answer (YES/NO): NO